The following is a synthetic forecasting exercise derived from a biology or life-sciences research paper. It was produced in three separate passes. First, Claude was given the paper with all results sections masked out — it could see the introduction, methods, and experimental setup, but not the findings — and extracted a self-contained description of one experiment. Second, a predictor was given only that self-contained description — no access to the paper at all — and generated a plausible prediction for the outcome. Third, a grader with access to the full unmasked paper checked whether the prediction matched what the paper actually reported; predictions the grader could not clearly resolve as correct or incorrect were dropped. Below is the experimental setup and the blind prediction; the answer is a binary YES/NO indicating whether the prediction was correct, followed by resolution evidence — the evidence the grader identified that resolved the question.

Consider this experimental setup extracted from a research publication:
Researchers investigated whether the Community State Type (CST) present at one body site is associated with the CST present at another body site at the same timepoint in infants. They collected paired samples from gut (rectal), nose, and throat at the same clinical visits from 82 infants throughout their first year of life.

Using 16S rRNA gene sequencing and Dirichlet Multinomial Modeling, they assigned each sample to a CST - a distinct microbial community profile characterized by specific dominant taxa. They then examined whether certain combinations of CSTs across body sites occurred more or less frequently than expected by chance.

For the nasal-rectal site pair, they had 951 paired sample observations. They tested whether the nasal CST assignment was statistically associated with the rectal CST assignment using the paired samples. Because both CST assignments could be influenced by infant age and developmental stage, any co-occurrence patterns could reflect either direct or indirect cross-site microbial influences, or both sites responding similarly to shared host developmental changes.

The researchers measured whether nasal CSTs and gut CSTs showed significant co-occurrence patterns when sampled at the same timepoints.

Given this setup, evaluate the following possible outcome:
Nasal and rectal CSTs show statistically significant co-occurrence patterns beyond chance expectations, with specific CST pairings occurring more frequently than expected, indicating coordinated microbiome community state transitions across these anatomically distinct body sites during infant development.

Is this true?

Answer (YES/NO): YES